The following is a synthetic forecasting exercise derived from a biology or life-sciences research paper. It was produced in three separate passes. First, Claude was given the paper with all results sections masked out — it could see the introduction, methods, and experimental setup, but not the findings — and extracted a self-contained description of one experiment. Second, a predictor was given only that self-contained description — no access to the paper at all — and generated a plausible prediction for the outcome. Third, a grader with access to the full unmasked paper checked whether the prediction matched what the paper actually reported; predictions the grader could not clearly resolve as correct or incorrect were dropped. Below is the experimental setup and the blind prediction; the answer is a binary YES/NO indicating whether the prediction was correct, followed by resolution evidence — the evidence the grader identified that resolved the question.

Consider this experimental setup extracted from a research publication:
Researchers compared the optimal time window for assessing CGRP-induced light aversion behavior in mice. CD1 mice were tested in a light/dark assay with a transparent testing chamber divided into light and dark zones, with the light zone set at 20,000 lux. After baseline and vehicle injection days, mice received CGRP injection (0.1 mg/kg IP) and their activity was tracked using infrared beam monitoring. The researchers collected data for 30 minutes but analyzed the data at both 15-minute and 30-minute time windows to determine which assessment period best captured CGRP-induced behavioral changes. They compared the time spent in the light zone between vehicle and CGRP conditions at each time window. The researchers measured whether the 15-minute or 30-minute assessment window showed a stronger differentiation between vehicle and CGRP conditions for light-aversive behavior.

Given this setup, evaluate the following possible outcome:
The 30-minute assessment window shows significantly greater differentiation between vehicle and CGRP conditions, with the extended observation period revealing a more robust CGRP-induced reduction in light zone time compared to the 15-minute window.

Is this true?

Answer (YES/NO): NO